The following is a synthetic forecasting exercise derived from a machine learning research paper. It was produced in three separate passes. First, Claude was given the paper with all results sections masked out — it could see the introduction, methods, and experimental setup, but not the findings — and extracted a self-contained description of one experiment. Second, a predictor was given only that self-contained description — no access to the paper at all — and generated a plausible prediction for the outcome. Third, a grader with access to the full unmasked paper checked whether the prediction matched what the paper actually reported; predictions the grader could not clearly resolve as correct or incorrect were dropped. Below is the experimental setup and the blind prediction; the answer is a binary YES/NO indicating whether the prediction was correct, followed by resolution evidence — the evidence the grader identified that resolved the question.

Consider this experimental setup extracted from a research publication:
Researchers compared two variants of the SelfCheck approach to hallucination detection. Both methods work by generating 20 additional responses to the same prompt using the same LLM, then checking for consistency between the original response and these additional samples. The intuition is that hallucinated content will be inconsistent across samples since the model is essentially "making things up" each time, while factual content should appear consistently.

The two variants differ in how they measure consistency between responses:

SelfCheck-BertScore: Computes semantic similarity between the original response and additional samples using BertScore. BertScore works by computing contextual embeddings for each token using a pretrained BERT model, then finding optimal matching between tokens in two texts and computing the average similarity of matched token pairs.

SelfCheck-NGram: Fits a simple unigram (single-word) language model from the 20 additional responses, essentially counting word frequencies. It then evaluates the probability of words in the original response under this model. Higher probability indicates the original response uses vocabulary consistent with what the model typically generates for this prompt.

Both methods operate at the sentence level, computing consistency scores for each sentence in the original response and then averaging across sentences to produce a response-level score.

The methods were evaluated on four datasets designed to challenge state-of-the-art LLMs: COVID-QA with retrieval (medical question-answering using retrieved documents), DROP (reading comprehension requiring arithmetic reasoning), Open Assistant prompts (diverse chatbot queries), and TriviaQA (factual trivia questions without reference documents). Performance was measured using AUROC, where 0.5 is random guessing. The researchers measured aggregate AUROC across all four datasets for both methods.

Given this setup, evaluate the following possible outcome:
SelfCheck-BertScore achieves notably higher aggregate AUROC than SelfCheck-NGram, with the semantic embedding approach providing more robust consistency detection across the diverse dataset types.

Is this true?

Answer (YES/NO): YES